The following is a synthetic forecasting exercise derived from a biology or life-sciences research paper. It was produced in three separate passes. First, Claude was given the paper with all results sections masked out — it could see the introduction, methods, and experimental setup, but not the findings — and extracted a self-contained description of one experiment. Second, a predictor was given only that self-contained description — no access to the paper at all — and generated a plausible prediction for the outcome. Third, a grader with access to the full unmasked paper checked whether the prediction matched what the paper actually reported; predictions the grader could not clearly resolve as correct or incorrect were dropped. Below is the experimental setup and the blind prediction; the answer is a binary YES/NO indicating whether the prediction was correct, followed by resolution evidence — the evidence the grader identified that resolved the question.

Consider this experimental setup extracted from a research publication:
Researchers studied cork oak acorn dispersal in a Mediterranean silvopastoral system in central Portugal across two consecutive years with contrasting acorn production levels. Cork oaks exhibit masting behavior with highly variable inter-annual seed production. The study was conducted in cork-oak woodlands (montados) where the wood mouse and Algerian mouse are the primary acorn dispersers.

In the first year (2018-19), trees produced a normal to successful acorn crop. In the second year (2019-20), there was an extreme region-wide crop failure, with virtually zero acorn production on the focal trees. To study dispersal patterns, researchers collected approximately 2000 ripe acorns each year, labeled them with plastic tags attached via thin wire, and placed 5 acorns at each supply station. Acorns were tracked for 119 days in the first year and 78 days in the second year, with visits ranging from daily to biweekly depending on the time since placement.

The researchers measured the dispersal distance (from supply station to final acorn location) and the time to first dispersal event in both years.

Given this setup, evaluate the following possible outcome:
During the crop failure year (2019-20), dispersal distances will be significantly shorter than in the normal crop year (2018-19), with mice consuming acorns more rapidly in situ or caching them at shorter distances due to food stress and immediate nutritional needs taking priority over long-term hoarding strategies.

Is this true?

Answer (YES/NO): NO